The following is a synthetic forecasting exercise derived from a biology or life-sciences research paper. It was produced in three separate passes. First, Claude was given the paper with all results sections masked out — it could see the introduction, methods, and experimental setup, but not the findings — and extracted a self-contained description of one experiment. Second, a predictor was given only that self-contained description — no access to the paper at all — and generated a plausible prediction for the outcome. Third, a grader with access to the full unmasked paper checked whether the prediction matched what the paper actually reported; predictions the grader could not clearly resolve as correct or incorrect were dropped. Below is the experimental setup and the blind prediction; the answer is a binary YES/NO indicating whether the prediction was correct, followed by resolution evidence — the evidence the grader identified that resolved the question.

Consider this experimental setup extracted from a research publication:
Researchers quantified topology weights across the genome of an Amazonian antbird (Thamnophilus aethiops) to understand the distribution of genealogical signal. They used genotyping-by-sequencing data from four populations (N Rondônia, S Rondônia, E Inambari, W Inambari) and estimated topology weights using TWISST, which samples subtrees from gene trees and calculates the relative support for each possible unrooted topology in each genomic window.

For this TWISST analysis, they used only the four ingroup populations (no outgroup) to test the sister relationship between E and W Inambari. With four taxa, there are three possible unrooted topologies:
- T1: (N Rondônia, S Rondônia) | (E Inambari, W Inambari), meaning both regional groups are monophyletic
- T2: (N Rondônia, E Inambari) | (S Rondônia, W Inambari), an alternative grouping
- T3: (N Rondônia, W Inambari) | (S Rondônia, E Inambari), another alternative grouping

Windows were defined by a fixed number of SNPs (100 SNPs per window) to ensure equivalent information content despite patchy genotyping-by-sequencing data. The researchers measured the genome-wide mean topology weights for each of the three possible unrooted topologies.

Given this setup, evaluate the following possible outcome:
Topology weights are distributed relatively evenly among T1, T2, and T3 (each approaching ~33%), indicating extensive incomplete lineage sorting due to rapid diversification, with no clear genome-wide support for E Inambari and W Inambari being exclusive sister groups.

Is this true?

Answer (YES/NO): NO